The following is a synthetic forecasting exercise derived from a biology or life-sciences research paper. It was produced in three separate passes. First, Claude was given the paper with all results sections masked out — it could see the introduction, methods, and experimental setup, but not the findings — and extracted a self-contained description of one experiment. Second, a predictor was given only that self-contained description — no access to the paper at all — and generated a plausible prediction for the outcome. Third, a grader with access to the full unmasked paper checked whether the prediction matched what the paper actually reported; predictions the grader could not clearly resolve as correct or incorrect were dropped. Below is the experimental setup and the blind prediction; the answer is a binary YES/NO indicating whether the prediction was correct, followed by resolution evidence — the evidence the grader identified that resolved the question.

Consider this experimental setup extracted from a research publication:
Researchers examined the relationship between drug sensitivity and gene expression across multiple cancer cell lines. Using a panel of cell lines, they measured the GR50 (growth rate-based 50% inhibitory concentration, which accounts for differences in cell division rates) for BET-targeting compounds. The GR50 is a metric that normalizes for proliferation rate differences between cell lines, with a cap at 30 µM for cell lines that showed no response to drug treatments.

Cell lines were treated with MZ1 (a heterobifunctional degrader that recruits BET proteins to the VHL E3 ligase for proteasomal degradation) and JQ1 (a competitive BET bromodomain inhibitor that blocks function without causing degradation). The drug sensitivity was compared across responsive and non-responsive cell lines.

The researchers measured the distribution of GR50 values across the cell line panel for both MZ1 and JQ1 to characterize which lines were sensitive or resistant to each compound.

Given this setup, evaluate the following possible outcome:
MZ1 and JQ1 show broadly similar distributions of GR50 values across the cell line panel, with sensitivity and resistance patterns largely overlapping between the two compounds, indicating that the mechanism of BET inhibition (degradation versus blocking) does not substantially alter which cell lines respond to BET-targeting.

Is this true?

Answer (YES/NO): NO